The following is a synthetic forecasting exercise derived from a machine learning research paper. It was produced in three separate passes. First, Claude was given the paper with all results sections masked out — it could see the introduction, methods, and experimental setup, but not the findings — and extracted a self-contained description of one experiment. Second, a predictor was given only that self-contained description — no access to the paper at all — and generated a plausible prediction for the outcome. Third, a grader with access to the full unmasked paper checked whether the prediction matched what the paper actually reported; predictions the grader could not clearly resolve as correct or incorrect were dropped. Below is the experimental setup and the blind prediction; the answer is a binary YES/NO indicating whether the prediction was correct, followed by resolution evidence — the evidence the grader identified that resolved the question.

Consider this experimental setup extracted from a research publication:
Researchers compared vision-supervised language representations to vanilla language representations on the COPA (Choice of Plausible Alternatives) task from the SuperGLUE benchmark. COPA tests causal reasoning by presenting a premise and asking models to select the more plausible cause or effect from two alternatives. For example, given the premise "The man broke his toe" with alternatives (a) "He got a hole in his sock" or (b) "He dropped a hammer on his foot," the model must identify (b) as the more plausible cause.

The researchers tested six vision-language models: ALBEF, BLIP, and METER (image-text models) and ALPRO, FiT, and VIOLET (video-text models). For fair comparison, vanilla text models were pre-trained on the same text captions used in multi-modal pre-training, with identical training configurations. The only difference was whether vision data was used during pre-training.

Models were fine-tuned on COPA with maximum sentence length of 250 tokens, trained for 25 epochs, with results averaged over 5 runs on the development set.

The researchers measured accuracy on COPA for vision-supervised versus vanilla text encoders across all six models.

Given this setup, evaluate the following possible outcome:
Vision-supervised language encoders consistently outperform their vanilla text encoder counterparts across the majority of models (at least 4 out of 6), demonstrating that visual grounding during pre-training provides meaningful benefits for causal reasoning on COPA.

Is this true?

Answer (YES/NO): YES